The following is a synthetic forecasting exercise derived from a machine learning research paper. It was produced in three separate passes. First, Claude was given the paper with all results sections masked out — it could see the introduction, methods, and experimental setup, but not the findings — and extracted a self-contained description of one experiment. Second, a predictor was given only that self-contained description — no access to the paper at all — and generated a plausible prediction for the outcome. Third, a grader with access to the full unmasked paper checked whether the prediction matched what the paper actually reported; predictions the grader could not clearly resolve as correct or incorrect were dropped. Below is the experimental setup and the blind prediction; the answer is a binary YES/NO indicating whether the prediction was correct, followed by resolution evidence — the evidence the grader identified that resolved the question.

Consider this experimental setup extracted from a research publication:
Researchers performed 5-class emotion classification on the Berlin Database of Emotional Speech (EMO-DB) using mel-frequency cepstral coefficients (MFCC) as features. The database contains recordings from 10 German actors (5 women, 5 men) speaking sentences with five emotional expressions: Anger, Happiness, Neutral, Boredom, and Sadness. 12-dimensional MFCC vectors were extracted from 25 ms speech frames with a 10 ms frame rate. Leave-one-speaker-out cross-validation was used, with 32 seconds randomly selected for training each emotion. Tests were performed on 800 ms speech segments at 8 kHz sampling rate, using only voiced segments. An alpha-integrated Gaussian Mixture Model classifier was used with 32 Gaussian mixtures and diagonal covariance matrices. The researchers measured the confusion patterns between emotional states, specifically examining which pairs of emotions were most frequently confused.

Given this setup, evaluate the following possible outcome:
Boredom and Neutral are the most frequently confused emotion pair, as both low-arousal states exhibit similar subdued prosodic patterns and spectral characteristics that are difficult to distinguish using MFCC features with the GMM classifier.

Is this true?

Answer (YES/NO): NO